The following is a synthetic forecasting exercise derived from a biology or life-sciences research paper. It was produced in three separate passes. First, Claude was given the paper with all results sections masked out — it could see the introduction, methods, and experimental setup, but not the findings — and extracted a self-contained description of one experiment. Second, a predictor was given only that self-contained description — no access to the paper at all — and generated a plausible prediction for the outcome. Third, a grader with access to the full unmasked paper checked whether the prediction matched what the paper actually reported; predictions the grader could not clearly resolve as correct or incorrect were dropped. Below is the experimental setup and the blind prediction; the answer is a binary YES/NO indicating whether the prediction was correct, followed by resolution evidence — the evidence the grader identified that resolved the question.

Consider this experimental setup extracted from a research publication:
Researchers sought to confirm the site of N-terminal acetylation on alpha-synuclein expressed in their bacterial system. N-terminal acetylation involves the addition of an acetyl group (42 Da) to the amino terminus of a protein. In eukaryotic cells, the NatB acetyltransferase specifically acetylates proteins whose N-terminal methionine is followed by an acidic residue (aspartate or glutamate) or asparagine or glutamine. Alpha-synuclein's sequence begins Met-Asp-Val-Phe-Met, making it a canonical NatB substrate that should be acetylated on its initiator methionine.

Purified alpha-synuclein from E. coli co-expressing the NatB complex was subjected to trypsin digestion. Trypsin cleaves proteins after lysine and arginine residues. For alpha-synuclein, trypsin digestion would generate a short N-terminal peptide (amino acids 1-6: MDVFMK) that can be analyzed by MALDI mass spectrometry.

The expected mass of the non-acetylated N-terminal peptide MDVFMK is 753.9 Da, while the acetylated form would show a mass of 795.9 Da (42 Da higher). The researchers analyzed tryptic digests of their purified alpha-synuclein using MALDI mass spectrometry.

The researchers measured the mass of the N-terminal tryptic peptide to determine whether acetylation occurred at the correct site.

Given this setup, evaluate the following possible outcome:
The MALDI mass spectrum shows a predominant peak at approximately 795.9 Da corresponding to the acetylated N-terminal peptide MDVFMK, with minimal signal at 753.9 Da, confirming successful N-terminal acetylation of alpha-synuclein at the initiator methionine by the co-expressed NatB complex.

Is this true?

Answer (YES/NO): NO